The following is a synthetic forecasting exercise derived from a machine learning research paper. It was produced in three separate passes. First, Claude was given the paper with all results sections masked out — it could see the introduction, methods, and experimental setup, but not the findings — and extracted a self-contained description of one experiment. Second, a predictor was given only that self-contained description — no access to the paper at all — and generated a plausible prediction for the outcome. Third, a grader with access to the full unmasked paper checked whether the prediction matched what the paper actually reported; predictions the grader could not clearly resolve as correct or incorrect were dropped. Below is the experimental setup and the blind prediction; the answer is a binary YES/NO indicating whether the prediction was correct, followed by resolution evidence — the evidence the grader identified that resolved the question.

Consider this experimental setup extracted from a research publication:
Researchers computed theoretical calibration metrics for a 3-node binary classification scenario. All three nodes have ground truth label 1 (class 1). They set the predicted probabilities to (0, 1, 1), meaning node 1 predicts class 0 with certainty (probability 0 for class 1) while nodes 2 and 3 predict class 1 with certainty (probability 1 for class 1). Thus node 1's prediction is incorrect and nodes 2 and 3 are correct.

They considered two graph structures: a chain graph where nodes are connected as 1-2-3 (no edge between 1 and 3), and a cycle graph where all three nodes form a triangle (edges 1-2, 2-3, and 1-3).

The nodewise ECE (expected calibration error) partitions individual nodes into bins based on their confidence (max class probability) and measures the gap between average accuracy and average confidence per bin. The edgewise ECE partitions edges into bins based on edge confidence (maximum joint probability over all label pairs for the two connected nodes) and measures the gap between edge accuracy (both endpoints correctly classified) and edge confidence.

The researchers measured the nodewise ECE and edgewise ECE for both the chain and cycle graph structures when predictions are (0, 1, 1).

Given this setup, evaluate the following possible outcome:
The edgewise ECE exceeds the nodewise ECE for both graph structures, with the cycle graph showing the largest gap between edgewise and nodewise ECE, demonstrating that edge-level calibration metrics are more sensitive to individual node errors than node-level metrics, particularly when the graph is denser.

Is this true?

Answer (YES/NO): NO